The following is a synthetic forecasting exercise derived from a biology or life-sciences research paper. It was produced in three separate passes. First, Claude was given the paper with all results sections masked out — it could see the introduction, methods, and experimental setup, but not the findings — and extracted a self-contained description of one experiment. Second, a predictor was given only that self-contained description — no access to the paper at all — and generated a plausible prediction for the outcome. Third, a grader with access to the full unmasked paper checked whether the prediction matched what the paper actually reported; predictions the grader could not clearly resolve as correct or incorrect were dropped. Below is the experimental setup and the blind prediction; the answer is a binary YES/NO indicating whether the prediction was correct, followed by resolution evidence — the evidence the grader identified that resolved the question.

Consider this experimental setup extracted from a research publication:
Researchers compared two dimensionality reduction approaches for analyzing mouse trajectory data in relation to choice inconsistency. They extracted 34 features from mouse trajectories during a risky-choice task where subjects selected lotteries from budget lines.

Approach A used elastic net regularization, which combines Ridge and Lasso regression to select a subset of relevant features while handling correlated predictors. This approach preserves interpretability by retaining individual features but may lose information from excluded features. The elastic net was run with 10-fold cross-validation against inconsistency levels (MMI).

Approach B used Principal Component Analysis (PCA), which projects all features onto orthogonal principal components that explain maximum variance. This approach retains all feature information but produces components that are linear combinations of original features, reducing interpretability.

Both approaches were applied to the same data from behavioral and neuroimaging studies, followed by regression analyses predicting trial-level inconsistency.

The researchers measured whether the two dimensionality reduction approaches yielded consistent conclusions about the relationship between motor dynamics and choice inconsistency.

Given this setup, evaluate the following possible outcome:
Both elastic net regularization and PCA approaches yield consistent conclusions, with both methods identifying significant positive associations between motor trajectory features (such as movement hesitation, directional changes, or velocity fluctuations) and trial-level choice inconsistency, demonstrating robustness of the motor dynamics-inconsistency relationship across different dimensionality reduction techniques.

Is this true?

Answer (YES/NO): YES